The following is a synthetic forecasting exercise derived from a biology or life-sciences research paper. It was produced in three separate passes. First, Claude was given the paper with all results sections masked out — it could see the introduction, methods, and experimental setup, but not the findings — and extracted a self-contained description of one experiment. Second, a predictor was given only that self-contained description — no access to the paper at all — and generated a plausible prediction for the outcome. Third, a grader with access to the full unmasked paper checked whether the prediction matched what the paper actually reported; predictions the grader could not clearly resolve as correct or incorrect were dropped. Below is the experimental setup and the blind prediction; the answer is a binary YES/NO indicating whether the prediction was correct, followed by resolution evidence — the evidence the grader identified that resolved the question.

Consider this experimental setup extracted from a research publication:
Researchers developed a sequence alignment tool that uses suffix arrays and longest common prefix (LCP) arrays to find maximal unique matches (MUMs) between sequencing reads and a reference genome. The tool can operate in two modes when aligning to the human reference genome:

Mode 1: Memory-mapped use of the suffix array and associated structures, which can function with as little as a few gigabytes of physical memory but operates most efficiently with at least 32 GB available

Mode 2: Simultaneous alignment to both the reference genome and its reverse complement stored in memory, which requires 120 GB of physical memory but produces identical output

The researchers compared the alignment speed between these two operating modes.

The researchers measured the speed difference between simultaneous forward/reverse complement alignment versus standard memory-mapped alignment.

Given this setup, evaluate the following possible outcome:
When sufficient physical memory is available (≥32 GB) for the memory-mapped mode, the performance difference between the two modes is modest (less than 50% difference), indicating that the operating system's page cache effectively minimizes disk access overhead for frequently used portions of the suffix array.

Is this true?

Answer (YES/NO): NO